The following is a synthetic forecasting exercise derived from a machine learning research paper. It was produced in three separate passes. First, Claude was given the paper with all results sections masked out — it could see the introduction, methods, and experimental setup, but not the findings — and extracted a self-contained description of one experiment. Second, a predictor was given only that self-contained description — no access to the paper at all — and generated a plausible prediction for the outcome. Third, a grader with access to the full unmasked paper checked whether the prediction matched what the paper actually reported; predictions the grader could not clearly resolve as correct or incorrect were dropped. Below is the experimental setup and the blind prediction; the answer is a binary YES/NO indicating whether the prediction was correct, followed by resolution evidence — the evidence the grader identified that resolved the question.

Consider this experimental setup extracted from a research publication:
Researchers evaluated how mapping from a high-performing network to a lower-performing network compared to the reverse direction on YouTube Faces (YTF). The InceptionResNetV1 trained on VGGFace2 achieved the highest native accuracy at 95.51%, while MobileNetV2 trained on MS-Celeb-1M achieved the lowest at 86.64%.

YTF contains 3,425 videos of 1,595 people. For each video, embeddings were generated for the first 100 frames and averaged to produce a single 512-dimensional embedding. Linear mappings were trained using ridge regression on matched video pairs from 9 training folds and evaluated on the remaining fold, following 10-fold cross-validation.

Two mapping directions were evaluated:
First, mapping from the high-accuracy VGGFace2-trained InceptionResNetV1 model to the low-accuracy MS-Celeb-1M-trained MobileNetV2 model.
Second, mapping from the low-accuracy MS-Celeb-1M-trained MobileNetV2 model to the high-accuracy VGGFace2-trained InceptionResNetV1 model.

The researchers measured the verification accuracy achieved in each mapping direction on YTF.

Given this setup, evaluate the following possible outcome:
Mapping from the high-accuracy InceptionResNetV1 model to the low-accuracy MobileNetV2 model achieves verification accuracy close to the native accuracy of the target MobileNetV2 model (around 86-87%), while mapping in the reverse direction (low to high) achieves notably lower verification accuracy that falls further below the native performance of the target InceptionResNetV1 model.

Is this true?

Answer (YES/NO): NO